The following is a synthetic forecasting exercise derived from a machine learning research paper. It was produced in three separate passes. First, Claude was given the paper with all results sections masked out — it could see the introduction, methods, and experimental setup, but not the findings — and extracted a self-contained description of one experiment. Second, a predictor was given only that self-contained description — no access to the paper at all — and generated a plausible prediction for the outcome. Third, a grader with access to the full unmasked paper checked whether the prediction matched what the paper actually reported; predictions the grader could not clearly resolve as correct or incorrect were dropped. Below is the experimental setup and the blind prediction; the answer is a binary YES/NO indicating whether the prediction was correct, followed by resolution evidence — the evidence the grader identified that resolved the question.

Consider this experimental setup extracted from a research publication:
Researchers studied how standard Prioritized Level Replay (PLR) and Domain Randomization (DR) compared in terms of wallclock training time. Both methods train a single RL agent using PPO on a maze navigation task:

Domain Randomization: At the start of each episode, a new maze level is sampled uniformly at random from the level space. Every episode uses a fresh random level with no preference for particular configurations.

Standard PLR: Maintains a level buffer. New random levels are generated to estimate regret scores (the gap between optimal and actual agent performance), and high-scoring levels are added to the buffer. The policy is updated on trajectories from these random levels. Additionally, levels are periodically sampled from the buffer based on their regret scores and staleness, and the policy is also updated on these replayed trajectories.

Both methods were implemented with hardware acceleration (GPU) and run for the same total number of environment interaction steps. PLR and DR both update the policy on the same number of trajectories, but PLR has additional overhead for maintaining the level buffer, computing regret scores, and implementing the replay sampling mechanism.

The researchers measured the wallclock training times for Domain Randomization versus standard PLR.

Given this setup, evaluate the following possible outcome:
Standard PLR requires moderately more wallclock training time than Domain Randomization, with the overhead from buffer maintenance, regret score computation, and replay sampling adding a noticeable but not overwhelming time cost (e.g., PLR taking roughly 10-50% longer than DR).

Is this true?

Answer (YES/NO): NO